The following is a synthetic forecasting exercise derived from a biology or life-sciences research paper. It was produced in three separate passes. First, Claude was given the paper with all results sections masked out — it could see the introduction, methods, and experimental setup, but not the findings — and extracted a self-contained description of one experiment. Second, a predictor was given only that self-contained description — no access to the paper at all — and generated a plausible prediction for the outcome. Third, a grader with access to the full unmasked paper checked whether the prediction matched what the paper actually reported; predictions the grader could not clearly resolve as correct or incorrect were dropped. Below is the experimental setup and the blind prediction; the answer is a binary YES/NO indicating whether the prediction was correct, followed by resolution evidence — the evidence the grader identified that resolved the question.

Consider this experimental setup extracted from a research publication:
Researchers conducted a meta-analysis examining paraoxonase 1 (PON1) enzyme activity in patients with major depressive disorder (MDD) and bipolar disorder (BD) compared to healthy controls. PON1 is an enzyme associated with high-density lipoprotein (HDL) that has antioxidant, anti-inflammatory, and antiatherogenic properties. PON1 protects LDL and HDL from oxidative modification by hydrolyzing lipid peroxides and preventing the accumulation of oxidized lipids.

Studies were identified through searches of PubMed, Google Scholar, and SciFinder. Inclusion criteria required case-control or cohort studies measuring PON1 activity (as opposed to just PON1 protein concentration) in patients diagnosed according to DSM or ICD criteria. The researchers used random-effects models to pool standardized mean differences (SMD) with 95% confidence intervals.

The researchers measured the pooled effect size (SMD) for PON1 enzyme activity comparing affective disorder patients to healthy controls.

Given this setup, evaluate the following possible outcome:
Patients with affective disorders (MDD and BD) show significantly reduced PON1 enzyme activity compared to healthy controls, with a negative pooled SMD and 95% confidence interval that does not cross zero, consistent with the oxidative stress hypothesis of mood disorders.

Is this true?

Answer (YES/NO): YES